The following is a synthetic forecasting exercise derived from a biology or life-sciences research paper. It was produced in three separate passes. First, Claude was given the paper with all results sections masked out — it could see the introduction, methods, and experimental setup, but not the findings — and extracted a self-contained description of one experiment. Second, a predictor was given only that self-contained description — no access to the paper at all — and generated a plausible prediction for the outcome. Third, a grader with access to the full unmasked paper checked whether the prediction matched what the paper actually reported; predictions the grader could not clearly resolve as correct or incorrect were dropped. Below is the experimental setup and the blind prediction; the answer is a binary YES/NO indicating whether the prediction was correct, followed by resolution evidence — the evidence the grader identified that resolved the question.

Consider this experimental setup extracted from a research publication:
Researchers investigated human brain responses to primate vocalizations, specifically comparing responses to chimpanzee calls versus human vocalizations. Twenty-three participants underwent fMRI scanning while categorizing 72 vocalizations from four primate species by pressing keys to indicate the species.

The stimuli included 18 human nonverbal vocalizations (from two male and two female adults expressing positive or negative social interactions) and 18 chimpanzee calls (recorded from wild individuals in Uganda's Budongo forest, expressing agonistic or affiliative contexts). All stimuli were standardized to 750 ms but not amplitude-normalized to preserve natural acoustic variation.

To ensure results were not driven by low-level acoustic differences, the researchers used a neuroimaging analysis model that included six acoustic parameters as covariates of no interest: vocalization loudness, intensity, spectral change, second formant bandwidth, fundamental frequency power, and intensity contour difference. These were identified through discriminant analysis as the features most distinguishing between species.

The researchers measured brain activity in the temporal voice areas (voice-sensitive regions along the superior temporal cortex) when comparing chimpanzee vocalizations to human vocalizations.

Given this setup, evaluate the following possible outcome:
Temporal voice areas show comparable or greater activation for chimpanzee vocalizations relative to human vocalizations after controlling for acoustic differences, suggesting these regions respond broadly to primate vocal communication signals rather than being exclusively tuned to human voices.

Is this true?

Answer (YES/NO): NO